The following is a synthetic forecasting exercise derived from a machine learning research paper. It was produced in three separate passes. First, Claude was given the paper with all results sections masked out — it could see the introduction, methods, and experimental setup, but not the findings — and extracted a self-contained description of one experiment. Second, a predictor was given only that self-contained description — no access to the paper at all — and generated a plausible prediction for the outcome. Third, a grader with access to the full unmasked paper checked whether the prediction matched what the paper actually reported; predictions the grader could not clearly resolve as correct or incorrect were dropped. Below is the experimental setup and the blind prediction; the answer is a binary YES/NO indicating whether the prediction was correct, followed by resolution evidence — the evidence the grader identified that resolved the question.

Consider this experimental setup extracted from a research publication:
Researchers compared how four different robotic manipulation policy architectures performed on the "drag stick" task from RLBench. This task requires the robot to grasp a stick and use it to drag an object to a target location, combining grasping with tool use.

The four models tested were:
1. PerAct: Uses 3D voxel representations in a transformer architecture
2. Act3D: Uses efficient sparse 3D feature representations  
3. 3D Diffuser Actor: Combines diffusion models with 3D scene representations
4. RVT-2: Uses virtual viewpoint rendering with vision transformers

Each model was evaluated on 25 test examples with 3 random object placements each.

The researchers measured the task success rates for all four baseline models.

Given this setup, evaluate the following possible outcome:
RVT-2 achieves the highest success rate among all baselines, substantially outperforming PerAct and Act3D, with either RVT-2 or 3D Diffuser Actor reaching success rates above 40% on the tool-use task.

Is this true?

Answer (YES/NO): NO